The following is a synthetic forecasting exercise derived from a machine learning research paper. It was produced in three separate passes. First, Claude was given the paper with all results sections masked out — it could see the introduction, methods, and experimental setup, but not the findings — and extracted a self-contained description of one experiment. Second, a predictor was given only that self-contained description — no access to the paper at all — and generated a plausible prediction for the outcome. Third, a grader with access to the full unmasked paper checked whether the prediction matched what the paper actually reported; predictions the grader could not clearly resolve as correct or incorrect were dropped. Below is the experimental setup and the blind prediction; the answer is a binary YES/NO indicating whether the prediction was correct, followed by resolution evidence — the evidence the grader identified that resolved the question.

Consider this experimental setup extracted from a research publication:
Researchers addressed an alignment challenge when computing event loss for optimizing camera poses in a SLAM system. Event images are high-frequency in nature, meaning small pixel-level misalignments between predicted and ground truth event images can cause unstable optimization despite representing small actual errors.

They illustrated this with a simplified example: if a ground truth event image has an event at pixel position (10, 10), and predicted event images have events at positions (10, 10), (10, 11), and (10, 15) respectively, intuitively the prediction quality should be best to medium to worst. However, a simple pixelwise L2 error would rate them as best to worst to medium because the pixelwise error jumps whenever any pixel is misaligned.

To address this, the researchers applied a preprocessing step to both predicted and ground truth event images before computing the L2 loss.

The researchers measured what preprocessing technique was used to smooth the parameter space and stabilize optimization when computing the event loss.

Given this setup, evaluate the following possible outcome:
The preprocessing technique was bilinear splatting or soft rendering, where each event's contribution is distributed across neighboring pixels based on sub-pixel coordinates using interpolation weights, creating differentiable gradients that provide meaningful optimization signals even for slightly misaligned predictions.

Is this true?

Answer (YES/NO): NO